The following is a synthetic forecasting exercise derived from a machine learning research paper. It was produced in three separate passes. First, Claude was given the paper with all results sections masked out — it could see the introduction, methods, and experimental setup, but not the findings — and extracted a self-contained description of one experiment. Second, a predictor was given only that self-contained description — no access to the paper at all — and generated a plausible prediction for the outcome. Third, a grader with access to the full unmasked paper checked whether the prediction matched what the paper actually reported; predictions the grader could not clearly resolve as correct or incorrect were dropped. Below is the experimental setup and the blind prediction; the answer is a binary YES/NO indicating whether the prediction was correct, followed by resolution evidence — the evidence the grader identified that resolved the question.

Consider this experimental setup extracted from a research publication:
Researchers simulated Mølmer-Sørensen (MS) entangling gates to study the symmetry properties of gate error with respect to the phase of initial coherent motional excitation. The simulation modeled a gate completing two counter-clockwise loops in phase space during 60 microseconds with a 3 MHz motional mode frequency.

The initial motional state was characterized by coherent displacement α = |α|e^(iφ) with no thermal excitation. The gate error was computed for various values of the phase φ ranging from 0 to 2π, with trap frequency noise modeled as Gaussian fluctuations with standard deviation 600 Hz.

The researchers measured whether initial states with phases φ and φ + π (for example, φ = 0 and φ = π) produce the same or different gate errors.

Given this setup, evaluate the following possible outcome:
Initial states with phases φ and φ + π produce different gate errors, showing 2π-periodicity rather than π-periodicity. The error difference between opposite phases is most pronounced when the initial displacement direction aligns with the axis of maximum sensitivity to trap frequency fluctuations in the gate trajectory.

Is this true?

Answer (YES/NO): NO